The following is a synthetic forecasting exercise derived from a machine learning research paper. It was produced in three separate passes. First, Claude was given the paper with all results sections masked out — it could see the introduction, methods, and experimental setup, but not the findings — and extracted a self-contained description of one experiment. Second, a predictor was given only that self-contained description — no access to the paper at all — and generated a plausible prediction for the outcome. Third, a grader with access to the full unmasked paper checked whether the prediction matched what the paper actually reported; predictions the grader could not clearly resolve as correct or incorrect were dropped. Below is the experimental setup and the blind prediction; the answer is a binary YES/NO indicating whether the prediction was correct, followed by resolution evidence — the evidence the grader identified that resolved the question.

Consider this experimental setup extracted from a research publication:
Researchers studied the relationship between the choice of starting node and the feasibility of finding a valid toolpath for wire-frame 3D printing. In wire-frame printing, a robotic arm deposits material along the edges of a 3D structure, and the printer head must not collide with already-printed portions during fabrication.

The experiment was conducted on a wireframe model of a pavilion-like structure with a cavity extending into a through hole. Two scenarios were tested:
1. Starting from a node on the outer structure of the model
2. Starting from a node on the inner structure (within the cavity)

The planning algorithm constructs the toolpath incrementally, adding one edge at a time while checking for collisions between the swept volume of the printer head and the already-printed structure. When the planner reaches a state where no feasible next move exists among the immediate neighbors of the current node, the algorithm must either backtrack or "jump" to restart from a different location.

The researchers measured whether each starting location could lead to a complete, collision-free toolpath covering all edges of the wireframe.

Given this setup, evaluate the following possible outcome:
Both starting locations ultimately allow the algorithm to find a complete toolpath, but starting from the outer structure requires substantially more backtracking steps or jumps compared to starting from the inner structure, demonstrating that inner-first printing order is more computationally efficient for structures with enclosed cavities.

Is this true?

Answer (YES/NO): NO